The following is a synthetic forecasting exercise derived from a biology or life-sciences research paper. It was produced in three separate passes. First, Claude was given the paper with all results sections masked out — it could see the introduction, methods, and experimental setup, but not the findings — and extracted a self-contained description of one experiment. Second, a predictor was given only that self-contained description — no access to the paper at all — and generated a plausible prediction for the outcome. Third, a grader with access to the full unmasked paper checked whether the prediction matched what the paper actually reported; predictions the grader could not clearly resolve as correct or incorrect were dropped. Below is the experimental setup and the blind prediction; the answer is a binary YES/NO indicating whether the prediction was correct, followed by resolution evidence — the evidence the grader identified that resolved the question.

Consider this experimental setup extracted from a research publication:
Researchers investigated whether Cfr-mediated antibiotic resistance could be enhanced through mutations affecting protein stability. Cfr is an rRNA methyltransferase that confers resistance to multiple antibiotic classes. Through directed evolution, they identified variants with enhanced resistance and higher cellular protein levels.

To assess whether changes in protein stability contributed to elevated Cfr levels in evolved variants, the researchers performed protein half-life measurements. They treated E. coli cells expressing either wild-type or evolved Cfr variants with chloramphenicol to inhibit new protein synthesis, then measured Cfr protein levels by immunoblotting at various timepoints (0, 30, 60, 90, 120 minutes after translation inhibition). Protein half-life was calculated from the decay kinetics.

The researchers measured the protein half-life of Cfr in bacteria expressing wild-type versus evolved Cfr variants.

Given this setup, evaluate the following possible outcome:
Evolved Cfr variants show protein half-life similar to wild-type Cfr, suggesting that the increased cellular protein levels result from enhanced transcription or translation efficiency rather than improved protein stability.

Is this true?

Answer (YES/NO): NO